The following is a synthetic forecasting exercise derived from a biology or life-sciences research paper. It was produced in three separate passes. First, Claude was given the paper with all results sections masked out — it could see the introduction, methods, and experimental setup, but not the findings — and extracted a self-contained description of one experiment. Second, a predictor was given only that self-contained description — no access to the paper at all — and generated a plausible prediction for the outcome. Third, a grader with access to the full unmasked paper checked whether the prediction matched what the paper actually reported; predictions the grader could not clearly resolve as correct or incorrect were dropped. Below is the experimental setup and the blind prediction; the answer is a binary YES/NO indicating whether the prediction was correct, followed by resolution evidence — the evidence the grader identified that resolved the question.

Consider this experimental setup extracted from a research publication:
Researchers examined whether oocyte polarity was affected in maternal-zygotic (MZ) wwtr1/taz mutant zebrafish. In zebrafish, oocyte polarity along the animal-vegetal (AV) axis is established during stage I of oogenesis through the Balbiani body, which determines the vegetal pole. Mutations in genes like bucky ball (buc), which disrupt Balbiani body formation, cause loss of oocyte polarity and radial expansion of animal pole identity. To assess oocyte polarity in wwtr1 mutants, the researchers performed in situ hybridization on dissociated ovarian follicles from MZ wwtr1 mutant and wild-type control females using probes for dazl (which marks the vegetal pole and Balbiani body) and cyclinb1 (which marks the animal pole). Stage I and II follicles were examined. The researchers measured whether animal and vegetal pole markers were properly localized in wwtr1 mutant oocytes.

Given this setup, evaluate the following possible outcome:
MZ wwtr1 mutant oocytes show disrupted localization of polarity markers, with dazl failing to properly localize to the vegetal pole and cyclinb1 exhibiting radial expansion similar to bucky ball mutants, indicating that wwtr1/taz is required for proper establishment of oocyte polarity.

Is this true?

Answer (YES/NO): NO